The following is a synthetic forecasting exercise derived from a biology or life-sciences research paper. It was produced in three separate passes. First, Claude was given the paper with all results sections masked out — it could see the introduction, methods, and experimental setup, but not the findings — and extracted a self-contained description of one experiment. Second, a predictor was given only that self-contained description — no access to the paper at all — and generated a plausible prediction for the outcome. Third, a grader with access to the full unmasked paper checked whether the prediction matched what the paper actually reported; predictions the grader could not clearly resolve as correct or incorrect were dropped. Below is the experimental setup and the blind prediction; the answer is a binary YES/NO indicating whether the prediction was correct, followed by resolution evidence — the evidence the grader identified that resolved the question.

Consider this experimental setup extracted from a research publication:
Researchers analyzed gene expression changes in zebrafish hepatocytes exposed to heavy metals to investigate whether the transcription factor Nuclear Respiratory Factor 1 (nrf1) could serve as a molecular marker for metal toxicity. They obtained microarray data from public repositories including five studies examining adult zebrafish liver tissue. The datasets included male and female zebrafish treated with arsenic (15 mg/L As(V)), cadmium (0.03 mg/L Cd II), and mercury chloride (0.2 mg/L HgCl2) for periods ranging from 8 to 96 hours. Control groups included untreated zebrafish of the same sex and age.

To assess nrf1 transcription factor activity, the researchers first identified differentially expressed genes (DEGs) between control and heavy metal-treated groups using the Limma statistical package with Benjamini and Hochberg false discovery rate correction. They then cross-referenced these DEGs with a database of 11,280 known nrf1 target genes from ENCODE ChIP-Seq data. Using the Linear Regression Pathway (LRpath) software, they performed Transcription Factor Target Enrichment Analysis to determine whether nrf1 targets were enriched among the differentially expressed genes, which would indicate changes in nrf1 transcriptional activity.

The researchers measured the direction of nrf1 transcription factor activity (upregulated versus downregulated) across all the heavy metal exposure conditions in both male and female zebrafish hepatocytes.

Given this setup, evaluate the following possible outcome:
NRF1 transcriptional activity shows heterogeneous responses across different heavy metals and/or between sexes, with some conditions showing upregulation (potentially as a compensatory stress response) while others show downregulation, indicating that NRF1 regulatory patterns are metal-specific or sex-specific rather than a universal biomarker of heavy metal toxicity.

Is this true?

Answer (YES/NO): NO